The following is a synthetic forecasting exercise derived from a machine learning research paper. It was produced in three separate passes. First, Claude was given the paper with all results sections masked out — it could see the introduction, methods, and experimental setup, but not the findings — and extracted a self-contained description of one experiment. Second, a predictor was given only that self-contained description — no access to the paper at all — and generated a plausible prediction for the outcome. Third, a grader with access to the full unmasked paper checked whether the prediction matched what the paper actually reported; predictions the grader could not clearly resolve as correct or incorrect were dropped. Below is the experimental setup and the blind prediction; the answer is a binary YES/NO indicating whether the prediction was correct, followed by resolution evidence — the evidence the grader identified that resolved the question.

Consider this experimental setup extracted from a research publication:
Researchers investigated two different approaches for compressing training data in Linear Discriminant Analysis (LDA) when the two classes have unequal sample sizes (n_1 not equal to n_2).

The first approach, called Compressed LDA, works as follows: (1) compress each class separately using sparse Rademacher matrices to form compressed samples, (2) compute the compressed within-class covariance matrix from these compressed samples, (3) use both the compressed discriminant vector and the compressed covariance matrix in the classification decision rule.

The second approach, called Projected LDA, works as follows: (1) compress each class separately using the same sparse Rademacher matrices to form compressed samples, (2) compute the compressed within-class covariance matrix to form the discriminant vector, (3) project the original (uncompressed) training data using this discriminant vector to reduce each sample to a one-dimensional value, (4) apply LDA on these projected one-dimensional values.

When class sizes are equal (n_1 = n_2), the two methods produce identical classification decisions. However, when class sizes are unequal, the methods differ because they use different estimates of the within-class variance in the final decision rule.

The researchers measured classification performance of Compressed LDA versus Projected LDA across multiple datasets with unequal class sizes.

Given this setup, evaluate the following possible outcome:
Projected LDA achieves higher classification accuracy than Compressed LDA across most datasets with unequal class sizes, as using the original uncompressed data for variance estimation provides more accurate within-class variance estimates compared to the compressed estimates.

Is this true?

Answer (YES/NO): NO